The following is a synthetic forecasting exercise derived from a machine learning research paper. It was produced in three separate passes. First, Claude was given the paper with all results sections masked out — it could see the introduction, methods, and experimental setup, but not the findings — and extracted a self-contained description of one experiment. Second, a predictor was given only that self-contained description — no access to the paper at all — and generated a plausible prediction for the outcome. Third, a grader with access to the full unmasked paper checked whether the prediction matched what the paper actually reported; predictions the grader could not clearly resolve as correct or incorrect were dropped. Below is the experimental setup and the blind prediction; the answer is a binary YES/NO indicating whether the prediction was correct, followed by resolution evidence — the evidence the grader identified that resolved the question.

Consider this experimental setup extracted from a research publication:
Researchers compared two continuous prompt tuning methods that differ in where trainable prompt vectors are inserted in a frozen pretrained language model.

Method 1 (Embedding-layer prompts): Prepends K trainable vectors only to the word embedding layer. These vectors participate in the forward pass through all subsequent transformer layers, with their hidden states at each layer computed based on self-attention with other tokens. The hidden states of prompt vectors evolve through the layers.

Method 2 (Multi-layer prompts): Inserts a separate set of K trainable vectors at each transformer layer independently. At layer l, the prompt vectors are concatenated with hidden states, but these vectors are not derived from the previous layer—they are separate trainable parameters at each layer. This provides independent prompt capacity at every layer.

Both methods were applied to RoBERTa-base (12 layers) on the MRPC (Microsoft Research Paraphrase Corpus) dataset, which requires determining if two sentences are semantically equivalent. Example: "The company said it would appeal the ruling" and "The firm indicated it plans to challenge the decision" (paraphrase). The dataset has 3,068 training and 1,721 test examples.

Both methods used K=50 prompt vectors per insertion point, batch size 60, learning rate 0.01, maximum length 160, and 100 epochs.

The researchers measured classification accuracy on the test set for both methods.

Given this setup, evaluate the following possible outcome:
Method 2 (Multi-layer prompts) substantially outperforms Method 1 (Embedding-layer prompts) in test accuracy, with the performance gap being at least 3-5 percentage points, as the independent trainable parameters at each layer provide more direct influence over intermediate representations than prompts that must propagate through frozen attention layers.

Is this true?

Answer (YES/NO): YES